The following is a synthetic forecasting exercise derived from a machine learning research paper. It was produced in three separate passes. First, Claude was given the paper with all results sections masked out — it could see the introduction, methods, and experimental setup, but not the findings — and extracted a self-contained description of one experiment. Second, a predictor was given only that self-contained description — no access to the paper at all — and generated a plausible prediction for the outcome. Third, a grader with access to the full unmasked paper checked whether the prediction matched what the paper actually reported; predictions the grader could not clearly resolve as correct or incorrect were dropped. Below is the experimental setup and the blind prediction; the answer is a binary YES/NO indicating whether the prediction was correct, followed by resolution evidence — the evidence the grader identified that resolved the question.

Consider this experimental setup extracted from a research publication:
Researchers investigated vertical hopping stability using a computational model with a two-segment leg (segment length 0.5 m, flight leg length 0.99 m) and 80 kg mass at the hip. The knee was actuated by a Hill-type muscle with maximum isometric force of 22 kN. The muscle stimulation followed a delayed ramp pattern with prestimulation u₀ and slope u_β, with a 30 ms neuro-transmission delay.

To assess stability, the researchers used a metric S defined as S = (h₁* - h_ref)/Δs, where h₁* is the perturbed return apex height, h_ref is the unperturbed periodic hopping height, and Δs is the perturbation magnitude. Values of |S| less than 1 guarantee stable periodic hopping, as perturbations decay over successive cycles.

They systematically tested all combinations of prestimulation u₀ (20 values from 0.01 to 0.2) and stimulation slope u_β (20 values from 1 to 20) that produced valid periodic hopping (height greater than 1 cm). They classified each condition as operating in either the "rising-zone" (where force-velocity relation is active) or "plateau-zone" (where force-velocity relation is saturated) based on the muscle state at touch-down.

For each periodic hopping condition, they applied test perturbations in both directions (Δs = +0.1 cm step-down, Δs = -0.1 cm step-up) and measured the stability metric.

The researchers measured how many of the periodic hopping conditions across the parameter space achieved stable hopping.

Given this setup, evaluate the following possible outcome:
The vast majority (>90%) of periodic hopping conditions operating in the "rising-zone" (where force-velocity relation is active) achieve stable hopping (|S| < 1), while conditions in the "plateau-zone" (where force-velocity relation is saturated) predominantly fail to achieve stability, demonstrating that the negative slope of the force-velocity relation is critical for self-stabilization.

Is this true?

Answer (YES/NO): NO